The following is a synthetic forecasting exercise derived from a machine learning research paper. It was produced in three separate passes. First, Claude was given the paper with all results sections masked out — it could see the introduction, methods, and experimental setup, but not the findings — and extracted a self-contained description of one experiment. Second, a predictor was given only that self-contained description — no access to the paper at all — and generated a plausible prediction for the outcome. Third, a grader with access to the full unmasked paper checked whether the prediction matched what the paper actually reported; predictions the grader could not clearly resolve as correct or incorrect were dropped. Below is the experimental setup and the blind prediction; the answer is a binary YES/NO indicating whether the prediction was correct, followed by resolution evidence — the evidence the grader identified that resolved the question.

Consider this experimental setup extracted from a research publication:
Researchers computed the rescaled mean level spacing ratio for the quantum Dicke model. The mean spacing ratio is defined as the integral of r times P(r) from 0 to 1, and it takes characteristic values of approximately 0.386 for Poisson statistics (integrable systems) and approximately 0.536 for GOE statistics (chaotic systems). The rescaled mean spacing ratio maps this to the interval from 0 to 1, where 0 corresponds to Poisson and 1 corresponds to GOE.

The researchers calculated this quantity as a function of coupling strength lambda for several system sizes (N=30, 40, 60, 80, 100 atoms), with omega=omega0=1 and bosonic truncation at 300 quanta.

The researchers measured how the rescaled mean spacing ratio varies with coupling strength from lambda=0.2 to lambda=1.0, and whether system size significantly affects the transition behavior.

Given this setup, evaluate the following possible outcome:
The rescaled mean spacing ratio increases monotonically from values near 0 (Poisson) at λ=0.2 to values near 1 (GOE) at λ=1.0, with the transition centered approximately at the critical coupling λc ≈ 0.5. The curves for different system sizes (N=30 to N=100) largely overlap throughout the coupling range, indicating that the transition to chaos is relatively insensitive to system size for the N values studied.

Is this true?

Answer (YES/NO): YES